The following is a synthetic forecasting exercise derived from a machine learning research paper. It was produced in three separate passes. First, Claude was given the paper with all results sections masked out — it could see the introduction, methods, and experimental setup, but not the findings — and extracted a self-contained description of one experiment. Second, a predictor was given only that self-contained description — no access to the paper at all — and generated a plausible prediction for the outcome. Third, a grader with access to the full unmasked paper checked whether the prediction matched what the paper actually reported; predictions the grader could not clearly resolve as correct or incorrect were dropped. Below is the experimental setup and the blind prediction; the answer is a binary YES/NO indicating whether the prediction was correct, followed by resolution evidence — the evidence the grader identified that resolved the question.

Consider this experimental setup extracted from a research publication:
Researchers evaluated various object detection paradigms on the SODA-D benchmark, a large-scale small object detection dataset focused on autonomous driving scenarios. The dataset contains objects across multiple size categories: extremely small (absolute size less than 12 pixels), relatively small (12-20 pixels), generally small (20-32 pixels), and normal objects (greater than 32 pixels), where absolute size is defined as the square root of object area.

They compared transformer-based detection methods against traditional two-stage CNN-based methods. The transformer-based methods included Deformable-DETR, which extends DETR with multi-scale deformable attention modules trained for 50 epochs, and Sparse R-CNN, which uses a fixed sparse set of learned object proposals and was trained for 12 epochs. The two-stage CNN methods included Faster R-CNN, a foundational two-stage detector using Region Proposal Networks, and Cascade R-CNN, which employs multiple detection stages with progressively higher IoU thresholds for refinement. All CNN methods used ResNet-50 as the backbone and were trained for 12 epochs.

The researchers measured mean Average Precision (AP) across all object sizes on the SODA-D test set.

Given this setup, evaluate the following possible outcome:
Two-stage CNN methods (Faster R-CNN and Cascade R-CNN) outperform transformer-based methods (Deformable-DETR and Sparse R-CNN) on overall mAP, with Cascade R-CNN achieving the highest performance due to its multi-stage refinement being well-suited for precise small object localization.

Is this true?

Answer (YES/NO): YES